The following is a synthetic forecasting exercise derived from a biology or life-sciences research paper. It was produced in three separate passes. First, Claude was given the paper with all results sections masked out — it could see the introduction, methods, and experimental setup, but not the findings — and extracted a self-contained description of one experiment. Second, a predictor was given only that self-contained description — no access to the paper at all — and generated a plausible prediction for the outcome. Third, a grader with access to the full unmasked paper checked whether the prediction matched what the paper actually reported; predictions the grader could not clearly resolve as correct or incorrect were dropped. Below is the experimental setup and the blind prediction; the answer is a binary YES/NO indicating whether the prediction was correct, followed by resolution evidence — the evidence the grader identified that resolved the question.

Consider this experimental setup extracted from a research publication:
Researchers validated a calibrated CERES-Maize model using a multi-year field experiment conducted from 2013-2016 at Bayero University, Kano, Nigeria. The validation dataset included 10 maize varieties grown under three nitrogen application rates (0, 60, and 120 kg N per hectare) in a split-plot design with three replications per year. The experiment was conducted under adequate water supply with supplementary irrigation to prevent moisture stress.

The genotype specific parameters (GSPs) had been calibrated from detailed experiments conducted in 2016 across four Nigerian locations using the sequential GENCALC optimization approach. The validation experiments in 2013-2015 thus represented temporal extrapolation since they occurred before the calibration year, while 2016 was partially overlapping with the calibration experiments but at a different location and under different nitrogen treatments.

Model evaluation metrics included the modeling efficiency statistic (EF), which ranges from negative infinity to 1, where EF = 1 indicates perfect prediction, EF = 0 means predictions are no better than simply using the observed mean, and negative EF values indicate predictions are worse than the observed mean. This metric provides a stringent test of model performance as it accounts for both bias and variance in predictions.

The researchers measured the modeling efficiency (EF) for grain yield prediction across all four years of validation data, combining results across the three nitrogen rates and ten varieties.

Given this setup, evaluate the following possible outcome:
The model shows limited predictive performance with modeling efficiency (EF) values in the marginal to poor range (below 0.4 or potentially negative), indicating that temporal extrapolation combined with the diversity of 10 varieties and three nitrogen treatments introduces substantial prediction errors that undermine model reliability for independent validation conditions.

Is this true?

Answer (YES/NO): NO